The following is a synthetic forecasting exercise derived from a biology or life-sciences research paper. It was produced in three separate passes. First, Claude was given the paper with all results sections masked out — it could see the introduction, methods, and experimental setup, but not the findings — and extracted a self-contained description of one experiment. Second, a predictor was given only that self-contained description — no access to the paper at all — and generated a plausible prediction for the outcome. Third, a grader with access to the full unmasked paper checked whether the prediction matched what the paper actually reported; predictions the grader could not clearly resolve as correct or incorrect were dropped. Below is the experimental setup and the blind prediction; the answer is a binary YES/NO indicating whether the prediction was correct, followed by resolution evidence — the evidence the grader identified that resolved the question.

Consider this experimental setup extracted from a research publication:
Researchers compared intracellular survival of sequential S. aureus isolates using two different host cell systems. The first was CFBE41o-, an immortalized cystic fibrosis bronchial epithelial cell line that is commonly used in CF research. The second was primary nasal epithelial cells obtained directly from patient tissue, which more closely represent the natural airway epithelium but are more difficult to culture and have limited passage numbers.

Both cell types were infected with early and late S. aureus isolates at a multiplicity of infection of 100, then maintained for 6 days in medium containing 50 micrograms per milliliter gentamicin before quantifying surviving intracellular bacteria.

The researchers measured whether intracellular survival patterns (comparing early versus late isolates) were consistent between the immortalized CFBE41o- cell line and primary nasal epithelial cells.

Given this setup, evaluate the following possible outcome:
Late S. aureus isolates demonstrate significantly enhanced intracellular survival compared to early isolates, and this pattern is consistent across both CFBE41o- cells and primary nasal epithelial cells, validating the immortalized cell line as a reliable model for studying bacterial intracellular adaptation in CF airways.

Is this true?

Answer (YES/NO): YES